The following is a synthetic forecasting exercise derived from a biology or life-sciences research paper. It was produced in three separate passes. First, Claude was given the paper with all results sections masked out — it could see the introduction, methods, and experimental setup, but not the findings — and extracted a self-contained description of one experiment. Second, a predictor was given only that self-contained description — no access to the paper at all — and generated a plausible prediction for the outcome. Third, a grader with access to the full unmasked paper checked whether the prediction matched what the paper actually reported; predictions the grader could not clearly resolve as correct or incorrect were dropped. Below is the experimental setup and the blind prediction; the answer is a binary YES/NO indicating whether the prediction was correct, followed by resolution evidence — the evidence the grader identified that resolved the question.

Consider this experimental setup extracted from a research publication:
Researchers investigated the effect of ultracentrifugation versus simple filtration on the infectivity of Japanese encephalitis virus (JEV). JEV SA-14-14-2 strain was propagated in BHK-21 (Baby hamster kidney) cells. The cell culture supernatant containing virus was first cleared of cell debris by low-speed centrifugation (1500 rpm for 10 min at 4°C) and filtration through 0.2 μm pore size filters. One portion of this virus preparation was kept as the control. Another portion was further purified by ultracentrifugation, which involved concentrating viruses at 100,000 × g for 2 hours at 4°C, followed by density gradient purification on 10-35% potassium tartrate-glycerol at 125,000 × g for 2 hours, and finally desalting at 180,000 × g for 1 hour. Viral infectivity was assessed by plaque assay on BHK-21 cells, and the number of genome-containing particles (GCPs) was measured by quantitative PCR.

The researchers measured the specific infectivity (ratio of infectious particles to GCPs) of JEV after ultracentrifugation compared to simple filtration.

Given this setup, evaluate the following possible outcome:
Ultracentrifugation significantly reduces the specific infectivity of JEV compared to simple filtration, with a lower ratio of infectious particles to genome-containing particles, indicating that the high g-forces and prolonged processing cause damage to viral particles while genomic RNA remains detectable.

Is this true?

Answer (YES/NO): YES